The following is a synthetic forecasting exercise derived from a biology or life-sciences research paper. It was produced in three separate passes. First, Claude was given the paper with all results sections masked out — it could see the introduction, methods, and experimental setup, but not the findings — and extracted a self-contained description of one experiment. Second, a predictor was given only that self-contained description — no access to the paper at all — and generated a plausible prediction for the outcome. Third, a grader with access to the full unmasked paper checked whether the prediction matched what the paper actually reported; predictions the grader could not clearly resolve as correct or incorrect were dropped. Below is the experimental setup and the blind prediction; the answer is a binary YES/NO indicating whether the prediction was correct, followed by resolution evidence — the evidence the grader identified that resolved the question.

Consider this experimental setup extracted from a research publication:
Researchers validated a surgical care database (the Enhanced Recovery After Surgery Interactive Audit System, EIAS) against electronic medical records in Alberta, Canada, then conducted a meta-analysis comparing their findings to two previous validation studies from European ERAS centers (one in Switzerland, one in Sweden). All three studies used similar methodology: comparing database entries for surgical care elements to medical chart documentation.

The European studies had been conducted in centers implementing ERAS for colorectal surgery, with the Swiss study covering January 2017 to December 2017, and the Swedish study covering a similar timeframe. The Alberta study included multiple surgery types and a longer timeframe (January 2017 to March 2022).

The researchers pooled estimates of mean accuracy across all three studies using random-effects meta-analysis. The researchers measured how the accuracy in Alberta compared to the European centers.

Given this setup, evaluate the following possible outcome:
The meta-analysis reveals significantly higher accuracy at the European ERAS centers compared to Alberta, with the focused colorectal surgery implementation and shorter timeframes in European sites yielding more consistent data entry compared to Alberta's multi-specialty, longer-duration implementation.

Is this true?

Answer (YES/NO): NO